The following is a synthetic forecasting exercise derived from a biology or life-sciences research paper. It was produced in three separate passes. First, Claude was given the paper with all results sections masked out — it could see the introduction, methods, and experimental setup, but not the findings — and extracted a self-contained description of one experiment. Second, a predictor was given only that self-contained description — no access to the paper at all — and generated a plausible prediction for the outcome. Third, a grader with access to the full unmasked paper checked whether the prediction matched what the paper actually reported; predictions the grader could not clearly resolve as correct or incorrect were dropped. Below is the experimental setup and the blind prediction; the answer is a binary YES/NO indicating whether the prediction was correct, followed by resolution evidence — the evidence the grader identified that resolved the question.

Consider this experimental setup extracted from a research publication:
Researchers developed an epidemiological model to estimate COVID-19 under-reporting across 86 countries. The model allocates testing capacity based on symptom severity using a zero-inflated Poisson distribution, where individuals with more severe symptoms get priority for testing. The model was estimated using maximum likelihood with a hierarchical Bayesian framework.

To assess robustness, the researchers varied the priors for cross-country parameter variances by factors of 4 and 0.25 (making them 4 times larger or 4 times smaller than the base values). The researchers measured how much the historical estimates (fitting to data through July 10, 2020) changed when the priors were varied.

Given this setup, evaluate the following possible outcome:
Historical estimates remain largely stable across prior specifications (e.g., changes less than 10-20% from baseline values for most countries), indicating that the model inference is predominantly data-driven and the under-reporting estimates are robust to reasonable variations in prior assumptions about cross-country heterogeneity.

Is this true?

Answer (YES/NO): YES